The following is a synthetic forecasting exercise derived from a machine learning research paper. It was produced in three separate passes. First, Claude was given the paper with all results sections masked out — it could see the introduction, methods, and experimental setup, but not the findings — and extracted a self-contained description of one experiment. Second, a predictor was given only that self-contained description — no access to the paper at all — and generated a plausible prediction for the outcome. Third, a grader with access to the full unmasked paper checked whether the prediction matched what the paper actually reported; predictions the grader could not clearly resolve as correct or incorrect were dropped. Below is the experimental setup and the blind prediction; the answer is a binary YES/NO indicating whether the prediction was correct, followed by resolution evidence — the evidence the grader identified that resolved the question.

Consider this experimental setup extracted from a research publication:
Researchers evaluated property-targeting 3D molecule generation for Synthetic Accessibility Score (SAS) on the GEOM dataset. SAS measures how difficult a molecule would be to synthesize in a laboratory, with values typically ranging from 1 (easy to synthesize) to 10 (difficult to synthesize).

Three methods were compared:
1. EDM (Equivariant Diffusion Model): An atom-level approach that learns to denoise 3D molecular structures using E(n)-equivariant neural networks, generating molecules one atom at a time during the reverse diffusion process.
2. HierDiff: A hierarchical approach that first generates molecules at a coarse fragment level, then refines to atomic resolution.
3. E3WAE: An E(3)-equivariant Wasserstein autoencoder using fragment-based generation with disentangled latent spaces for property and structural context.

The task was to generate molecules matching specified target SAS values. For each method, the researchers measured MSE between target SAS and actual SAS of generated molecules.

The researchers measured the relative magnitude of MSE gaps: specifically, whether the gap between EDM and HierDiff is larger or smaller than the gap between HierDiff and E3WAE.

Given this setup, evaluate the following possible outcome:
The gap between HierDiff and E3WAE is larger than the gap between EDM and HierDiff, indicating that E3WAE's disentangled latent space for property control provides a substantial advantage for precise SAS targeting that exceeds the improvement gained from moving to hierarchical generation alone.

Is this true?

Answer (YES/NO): NO